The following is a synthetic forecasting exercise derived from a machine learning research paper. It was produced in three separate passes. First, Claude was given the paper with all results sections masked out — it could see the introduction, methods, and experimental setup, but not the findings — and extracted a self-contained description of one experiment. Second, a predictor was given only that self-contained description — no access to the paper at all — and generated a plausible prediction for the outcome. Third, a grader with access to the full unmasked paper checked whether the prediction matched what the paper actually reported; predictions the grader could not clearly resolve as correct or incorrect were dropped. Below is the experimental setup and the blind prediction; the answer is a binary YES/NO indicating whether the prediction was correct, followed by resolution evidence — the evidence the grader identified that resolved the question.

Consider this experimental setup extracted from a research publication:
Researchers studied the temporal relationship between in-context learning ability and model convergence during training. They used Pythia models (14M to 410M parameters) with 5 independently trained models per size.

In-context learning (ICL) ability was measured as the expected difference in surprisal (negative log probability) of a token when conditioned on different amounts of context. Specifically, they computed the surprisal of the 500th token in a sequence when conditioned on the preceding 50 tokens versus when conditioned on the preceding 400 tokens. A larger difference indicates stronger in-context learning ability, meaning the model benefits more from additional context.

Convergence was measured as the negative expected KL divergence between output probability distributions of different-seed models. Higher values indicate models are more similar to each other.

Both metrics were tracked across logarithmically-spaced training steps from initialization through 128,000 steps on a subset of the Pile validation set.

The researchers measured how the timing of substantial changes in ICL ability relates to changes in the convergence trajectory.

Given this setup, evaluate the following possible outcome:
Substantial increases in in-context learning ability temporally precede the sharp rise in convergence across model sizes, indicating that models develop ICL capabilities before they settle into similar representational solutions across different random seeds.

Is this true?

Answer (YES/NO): NO